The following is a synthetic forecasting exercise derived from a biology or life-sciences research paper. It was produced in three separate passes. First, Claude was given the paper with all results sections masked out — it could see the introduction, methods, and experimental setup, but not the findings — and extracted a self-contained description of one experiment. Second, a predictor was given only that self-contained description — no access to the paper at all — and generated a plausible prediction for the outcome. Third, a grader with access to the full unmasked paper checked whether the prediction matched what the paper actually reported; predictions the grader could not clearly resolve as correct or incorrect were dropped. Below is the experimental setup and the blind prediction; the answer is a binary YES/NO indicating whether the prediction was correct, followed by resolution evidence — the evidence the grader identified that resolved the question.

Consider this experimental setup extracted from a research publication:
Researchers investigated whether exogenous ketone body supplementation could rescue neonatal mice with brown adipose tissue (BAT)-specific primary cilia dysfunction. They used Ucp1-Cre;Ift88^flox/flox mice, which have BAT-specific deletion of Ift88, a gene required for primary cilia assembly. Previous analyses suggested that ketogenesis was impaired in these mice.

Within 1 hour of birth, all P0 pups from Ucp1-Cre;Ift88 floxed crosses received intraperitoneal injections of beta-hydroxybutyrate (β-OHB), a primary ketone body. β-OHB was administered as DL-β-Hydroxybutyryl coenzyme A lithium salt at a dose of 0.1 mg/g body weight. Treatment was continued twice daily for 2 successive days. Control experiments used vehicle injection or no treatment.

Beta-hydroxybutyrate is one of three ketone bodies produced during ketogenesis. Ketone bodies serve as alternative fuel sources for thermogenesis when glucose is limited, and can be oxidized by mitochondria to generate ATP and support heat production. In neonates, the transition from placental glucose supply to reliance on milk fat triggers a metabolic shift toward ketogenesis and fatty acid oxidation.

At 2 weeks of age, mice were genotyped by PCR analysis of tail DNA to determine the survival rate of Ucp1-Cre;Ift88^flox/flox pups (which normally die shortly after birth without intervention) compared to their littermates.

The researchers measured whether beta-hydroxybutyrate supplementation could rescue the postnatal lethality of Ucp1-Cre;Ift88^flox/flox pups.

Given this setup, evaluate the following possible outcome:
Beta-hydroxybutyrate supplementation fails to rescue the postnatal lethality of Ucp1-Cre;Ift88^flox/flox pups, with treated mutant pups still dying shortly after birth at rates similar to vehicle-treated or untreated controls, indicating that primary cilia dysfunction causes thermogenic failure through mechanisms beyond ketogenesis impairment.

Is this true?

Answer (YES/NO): NO